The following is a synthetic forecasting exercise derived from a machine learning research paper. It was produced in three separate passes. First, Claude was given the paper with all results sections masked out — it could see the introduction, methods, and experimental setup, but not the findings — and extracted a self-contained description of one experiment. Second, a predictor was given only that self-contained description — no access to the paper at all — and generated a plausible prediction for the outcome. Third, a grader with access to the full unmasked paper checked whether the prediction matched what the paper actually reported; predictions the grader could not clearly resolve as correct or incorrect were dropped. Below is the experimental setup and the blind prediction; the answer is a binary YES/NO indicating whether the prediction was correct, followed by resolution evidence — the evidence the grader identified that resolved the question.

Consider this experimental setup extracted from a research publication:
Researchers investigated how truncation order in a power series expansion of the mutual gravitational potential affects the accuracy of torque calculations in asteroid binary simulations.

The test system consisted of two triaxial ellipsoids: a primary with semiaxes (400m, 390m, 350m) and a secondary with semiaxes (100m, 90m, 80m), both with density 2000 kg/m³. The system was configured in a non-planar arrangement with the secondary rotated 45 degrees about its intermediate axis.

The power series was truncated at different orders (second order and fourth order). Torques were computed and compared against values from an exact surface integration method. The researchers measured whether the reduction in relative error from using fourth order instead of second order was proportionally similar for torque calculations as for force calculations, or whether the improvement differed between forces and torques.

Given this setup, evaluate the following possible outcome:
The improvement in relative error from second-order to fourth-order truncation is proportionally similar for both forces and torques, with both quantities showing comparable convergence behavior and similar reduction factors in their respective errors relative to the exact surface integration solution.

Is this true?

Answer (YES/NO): YES